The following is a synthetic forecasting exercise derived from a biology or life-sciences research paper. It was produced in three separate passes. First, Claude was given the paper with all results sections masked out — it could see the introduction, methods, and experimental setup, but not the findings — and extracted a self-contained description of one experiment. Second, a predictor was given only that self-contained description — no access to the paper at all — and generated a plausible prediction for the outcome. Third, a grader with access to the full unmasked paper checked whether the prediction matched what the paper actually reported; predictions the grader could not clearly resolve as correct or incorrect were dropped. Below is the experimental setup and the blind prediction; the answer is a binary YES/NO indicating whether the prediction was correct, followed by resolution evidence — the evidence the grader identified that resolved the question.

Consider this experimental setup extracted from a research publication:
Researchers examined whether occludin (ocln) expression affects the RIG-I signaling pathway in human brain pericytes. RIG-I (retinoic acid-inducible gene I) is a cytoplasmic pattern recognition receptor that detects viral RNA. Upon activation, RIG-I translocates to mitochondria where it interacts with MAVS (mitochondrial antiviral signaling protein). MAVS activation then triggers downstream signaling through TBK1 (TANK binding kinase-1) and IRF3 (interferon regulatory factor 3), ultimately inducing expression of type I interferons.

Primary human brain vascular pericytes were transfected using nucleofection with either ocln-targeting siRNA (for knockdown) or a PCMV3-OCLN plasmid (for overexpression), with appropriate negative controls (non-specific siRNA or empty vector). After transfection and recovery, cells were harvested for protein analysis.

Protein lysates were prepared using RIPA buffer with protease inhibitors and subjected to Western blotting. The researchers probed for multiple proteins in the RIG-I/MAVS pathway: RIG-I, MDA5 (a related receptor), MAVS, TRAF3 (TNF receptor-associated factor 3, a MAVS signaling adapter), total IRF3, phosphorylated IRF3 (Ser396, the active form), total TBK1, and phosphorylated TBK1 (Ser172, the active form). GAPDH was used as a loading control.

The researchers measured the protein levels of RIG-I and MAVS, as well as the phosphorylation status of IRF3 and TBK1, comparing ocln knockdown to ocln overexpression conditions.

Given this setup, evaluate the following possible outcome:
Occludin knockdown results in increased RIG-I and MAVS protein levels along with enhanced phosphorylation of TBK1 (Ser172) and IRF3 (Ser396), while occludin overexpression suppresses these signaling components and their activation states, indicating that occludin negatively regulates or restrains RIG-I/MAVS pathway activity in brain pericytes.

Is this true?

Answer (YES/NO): NO